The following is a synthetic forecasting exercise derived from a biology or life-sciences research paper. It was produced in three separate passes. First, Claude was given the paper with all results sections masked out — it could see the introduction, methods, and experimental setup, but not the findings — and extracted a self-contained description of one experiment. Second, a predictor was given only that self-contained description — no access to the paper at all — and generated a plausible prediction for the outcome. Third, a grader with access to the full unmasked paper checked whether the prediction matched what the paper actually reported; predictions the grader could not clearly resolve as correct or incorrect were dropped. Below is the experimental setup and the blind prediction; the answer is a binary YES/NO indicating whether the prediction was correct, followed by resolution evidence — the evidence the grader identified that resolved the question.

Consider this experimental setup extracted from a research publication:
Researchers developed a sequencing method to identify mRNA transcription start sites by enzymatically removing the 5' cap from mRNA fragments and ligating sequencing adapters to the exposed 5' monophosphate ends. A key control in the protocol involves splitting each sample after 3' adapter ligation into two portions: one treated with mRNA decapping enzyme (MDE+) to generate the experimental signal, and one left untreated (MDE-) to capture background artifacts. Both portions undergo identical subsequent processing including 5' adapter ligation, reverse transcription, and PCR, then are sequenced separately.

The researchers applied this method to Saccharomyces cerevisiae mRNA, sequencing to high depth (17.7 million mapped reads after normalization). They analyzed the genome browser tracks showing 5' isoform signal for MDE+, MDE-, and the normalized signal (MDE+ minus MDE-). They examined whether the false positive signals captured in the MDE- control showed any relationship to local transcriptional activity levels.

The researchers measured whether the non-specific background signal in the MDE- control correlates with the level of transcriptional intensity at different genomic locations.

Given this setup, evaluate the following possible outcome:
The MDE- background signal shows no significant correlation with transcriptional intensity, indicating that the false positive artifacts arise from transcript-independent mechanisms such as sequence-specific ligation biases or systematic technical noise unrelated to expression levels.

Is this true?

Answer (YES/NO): NO